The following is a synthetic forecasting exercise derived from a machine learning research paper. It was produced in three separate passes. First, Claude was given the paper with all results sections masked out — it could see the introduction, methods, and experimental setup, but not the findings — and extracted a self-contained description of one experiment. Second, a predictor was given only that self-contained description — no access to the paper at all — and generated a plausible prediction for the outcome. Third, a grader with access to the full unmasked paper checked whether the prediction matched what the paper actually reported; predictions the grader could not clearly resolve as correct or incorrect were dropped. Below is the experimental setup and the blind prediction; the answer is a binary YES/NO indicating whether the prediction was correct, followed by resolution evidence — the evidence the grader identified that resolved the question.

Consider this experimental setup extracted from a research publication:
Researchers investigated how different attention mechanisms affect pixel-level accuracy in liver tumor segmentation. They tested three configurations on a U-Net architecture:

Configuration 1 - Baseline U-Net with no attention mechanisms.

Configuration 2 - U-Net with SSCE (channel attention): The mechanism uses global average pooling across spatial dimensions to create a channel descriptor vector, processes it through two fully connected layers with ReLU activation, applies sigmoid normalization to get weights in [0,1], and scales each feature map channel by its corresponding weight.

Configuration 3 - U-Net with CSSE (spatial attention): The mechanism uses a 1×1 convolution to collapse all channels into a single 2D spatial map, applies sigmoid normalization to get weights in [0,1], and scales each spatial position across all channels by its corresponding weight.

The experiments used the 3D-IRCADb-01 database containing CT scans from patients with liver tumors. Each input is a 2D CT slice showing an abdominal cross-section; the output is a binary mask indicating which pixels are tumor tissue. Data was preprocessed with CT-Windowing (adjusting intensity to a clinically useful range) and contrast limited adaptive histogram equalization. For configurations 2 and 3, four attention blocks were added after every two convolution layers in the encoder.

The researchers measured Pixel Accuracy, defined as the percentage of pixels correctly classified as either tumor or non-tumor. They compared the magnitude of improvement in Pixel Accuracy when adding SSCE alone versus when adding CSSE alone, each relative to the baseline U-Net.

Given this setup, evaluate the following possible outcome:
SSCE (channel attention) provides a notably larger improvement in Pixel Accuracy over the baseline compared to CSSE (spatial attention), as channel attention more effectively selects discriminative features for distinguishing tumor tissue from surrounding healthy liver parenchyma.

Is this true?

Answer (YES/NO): NO